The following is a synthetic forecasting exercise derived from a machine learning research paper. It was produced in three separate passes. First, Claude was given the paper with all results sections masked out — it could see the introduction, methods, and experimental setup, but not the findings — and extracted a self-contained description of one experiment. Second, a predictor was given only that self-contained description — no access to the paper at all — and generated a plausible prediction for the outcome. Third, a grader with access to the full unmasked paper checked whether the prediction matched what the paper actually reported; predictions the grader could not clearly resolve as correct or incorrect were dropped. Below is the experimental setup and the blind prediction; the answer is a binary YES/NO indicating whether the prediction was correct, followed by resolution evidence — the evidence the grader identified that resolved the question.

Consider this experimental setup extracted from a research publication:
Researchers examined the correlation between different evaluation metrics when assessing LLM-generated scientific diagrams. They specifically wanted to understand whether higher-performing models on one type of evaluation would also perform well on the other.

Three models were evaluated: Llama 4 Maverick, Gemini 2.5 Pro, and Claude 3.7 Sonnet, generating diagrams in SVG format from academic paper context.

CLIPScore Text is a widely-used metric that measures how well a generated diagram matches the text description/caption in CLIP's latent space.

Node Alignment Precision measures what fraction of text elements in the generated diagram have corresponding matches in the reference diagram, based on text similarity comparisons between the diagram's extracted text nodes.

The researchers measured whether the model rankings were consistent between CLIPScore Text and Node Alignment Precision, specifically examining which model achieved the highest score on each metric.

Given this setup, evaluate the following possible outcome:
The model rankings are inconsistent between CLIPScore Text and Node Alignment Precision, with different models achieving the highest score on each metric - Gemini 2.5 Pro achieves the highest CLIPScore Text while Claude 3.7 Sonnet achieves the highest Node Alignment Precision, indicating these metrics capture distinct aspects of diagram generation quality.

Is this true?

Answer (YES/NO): NO